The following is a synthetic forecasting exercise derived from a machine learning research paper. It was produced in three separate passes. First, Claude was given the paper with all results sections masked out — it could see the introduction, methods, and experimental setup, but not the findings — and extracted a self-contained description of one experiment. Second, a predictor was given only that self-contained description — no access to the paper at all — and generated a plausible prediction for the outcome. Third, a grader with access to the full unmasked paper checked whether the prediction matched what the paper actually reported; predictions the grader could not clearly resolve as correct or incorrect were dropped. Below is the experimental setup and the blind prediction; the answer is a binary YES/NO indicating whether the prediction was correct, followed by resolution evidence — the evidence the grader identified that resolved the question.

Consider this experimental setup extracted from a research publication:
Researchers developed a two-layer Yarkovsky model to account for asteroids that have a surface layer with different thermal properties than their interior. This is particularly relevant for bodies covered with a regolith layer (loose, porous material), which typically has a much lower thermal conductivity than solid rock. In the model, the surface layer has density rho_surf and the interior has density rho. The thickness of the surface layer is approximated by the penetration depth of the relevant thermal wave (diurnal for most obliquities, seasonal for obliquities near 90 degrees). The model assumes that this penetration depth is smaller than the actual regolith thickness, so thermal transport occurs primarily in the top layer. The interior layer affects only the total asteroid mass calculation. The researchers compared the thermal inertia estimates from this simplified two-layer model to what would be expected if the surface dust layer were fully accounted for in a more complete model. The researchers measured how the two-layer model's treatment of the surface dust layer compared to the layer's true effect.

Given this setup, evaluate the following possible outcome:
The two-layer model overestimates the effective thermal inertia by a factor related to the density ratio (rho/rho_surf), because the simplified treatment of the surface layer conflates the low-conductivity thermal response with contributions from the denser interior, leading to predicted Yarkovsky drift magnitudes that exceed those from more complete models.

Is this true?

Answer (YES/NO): NO